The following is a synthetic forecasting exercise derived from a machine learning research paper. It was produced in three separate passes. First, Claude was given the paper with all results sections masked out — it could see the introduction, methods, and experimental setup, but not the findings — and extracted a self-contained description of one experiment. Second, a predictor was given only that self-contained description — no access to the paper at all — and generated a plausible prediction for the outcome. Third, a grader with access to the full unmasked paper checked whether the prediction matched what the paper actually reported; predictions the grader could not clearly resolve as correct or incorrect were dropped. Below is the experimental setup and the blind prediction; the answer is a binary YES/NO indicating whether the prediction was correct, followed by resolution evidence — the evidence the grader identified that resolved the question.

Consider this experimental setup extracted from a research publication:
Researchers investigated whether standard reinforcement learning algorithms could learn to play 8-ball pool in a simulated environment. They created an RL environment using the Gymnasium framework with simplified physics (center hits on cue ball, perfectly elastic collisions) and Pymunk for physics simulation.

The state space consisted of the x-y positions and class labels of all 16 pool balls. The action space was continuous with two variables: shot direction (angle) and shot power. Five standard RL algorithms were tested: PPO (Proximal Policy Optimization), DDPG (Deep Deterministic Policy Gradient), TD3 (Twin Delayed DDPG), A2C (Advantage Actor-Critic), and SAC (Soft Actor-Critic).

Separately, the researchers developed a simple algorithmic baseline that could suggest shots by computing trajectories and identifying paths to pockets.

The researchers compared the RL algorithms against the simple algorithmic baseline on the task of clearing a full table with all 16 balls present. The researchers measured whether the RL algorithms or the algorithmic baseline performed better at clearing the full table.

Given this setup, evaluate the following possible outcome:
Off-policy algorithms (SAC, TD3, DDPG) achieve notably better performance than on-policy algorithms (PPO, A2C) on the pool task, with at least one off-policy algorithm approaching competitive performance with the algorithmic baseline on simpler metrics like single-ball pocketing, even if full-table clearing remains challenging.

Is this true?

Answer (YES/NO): NO